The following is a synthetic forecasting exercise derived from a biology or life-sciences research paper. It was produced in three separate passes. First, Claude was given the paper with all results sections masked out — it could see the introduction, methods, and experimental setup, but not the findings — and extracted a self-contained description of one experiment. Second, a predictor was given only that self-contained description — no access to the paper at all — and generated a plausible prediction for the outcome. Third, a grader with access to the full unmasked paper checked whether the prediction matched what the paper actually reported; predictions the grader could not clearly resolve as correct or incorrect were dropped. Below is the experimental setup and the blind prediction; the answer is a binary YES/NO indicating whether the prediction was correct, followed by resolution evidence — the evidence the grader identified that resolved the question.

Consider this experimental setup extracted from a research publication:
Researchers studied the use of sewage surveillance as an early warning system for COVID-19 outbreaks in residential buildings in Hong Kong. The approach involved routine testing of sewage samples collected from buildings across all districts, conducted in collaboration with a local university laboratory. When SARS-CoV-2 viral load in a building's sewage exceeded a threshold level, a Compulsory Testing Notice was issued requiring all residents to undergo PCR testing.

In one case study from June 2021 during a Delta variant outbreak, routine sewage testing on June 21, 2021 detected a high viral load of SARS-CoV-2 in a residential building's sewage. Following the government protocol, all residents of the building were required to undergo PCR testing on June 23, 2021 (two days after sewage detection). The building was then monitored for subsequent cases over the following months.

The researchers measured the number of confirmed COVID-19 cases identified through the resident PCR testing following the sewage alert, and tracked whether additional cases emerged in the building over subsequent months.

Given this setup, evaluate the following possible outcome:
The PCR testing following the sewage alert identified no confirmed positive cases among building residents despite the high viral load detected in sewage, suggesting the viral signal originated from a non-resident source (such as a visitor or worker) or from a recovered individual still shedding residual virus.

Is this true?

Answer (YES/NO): NO